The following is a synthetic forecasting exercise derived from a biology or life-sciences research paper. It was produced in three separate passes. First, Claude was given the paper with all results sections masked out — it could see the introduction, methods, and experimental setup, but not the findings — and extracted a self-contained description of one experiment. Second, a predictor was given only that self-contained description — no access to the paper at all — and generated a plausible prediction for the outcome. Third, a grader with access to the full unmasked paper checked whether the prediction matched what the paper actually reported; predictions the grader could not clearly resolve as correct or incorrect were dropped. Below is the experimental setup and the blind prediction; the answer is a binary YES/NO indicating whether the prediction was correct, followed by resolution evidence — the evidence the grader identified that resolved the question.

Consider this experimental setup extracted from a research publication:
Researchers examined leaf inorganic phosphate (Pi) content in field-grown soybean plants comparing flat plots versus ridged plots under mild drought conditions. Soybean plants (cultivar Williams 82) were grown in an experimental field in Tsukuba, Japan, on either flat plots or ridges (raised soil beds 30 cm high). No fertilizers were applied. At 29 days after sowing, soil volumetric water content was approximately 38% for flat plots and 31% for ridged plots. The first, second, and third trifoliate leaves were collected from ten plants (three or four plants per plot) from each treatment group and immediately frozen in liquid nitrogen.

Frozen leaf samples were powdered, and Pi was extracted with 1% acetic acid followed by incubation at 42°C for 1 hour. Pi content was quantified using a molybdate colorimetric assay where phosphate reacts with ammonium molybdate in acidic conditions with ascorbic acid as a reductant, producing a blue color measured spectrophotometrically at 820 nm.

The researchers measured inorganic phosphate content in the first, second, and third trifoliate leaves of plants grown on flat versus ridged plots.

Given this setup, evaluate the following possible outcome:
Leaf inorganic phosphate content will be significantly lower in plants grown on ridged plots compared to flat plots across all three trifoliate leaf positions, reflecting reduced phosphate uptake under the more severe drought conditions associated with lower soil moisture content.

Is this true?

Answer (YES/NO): YES